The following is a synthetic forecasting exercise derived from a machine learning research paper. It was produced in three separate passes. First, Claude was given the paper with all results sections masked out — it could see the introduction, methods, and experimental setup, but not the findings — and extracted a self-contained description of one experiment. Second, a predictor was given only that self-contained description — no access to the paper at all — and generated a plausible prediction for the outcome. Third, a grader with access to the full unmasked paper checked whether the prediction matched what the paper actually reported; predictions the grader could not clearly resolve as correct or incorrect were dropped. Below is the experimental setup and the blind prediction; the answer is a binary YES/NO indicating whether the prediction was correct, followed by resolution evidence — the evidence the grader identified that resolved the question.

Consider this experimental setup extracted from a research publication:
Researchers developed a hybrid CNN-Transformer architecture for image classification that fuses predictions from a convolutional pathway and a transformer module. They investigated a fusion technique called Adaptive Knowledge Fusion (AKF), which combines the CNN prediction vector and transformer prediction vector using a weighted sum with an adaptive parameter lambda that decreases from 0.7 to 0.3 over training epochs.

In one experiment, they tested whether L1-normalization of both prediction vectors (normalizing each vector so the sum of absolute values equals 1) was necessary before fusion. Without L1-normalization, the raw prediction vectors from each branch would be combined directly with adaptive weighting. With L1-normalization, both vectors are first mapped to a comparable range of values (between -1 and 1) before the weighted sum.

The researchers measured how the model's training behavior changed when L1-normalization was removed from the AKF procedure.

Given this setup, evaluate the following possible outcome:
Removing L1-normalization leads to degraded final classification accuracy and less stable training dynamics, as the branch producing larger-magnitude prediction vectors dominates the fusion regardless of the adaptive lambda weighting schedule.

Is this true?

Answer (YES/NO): NO